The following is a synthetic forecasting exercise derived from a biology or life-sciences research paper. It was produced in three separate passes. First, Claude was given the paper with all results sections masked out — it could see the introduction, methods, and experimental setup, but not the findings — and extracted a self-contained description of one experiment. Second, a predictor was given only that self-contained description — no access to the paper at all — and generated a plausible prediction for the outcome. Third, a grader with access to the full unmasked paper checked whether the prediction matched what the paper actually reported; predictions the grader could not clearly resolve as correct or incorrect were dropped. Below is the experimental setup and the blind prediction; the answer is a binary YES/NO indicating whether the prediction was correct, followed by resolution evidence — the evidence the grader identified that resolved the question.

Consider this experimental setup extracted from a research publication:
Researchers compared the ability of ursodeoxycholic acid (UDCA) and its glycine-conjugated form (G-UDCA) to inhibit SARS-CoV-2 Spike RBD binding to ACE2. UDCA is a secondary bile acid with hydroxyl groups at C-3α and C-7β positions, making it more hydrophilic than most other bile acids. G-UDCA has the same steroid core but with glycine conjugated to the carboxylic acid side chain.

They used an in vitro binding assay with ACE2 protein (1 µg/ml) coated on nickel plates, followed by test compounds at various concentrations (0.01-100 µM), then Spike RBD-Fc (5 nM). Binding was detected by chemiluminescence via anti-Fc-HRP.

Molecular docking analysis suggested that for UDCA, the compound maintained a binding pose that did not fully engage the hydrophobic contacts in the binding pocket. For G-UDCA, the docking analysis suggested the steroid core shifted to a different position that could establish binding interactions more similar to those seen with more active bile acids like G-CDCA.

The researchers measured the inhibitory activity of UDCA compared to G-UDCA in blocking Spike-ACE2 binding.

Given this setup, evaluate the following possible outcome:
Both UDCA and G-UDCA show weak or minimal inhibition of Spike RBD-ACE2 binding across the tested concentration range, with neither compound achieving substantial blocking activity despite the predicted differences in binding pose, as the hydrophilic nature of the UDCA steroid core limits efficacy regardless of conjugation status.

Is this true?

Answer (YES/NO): NO